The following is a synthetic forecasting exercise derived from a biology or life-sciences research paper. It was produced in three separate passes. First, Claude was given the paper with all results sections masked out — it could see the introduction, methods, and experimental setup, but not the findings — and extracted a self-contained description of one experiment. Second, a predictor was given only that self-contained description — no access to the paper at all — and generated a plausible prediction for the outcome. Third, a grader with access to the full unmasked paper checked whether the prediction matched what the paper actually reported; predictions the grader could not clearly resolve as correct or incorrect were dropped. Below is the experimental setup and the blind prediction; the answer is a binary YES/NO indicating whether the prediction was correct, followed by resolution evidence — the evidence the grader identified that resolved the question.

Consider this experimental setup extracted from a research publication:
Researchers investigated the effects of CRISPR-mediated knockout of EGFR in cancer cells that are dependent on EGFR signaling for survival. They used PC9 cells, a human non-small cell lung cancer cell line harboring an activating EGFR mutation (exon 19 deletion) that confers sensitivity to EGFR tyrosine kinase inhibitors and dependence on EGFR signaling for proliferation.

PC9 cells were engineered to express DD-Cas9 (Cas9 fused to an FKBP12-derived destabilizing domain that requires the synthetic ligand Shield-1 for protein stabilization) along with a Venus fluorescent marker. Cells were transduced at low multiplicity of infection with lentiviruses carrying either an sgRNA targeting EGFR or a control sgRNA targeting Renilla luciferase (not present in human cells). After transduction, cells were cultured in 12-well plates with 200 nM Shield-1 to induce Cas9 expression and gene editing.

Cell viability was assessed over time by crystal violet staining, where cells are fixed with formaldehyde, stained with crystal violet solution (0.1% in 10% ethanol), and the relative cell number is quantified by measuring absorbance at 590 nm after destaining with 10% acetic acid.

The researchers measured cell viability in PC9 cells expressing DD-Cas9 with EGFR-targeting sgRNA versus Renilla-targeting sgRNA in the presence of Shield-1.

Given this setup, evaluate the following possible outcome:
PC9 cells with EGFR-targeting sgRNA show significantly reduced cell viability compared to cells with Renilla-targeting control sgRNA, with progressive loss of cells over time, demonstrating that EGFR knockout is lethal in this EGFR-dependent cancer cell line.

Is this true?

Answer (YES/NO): YES